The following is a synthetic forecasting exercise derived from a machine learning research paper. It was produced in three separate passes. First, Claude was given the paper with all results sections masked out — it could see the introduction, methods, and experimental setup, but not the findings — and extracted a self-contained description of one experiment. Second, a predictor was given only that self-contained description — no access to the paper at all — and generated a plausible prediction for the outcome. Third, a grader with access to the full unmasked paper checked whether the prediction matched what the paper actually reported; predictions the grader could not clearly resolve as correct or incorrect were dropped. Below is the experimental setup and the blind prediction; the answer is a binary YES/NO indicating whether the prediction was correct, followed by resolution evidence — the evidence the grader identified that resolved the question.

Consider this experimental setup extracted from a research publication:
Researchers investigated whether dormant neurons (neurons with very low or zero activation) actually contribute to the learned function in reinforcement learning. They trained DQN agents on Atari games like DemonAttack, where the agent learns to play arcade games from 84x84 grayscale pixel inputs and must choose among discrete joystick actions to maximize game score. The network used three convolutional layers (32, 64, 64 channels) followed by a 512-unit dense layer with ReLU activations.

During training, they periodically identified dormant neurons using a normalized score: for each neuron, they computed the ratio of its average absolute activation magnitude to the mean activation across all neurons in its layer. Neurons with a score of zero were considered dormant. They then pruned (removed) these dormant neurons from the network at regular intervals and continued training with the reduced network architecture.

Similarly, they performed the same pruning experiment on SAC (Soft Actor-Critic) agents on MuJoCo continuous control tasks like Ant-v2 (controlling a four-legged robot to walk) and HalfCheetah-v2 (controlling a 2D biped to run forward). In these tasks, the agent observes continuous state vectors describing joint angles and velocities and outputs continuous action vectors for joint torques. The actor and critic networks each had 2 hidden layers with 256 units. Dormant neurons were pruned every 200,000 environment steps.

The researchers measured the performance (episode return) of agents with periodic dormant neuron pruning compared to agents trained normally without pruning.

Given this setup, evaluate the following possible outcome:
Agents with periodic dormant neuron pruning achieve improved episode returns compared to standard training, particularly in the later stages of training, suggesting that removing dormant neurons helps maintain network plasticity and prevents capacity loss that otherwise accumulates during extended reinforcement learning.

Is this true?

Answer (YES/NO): NO